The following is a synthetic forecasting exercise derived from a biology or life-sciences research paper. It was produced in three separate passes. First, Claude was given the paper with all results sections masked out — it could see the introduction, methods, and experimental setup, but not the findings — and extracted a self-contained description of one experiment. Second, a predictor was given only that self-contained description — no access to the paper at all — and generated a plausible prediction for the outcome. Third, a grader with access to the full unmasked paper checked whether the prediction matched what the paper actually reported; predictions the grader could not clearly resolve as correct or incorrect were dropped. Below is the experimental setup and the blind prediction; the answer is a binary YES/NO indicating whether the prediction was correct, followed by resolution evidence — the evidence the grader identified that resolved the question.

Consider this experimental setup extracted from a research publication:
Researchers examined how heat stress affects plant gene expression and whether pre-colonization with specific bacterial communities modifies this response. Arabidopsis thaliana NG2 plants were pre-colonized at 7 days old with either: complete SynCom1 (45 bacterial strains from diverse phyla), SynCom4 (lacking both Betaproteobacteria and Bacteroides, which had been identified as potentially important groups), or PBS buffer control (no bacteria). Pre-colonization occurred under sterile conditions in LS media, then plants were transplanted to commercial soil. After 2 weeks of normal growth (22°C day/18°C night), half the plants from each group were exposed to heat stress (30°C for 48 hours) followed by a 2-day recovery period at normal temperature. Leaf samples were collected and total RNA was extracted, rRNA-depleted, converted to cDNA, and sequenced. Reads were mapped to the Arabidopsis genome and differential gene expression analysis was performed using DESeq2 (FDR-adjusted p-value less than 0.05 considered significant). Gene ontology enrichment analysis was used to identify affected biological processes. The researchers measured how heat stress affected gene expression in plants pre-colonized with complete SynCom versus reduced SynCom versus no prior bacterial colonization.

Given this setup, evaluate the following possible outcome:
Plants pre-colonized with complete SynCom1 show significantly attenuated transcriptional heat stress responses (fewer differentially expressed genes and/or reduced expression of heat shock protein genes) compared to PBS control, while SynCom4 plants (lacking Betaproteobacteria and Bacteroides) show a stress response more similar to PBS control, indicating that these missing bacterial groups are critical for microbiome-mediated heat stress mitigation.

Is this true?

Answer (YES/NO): NO